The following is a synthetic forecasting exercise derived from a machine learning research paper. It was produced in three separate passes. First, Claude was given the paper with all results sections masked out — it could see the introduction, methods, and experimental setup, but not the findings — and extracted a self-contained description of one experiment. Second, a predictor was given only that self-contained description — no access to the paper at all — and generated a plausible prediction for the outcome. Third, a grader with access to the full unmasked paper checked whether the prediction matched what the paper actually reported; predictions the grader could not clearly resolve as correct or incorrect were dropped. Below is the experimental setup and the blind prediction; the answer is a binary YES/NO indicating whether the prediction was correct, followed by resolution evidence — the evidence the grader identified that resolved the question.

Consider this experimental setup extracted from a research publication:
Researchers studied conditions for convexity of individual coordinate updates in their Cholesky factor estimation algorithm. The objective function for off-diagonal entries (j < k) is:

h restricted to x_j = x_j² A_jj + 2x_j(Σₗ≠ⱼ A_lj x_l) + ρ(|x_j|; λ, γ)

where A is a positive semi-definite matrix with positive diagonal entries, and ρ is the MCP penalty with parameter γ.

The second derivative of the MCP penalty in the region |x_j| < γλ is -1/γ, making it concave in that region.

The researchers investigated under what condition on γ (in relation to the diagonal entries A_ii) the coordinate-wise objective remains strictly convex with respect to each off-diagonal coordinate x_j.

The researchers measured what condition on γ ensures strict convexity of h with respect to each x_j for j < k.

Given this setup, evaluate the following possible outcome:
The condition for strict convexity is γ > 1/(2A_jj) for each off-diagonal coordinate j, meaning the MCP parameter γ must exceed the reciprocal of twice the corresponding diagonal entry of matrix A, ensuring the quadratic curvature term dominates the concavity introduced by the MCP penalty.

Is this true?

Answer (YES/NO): NO